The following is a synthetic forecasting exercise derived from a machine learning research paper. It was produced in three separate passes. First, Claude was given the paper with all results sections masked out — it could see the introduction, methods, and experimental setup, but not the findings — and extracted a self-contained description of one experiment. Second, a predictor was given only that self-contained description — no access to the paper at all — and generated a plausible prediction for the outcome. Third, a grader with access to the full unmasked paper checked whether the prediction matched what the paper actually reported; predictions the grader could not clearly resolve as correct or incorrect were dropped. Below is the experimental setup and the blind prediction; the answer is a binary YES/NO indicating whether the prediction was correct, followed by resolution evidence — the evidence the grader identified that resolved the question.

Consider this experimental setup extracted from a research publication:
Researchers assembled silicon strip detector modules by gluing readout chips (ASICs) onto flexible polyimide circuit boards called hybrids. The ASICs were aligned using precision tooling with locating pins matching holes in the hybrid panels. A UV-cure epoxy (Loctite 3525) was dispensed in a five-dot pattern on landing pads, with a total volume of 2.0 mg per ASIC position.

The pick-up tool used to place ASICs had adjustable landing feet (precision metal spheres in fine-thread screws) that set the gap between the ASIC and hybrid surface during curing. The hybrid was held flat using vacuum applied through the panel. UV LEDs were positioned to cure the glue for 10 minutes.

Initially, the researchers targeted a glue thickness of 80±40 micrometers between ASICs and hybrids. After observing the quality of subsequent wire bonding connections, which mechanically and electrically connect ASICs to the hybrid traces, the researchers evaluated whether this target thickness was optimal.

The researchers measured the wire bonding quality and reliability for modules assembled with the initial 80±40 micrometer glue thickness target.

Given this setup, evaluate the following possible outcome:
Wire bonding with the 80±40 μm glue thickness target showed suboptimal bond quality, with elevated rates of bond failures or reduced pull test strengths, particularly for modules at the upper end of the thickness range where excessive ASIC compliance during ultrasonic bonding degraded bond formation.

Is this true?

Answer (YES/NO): NO